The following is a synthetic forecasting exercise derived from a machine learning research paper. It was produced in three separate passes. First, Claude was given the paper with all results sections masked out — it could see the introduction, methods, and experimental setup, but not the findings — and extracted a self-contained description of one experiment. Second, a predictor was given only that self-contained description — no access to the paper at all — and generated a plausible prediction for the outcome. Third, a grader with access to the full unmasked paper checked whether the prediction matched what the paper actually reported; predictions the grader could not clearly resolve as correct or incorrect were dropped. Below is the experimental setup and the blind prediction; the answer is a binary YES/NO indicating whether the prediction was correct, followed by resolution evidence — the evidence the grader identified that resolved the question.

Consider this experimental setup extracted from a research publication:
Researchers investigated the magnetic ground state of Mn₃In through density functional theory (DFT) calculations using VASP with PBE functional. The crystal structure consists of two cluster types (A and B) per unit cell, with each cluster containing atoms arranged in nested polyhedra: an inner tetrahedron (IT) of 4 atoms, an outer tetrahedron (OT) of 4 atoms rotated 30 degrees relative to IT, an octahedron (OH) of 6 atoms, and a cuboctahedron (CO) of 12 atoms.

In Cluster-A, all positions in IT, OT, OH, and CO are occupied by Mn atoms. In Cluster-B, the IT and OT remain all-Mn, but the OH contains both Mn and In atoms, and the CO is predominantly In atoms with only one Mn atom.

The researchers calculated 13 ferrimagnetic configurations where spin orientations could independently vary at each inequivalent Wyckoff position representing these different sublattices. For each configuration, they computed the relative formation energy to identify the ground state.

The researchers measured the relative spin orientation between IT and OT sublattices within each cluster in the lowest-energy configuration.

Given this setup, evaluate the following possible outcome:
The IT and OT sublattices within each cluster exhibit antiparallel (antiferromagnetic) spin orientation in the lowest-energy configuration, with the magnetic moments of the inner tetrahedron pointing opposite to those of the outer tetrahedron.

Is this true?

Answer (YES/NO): YES